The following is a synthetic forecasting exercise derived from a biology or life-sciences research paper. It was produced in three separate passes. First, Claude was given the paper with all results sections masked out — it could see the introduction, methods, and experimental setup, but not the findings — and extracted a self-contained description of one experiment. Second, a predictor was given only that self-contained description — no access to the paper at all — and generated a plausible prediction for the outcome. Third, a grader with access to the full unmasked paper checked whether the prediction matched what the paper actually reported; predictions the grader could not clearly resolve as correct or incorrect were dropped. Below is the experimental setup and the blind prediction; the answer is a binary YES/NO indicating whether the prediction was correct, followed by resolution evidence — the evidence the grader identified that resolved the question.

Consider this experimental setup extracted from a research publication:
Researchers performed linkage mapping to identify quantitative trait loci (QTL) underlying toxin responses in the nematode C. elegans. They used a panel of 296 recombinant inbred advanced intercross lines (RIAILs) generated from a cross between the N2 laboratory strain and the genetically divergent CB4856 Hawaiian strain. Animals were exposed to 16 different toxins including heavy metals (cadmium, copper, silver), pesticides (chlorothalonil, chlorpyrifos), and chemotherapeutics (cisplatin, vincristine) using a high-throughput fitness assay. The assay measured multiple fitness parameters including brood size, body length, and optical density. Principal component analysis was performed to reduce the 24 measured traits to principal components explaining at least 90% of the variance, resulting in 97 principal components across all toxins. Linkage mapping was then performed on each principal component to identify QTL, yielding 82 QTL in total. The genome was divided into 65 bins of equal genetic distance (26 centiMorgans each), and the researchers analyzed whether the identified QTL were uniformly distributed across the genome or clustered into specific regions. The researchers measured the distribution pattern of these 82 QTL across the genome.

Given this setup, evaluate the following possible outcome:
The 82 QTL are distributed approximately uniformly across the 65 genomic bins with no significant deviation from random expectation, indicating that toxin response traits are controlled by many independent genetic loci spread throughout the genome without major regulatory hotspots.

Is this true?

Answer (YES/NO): NO